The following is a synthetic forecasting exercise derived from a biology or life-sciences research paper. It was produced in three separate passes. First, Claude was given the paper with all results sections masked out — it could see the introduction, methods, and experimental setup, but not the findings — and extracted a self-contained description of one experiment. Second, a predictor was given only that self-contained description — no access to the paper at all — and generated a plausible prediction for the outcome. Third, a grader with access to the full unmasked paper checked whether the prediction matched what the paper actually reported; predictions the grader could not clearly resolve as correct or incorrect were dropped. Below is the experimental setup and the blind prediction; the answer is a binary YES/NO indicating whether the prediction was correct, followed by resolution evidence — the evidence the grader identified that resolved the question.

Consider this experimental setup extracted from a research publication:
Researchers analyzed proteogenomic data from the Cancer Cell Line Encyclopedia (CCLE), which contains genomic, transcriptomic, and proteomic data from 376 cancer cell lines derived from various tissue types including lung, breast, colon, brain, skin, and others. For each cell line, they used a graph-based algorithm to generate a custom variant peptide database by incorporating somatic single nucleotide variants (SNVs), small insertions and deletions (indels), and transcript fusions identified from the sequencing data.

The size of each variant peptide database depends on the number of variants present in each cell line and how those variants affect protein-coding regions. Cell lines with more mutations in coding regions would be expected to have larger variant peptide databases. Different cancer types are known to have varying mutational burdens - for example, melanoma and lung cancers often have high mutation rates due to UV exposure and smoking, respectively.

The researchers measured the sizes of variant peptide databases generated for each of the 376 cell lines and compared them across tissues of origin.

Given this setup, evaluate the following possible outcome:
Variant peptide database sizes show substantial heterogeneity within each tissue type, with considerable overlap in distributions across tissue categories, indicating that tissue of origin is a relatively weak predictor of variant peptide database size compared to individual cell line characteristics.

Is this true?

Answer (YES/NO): NO